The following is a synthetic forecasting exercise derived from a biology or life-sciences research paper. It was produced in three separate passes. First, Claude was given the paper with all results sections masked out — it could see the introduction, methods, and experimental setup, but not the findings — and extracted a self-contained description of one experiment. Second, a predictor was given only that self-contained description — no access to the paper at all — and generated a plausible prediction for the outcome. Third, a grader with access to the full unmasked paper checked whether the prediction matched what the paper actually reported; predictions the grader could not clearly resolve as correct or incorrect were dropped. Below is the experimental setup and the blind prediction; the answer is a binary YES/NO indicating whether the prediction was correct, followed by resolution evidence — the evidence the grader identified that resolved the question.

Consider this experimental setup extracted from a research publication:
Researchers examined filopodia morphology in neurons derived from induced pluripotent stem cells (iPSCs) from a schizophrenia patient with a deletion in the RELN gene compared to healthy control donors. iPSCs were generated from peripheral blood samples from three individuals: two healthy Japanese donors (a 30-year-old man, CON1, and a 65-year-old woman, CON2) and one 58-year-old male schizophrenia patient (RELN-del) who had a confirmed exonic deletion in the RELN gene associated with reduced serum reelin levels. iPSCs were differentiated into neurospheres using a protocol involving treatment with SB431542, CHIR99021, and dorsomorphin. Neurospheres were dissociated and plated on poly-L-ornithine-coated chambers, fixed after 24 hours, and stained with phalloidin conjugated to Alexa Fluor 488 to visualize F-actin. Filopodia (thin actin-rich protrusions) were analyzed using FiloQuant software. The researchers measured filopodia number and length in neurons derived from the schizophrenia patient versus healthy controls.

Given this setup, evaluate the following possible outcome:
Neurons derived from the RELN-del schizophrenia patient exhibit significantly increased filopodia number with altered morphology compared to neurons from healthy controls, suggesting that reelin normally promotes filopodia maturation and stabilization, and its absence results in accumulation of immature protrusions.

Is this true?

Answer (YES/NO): NO